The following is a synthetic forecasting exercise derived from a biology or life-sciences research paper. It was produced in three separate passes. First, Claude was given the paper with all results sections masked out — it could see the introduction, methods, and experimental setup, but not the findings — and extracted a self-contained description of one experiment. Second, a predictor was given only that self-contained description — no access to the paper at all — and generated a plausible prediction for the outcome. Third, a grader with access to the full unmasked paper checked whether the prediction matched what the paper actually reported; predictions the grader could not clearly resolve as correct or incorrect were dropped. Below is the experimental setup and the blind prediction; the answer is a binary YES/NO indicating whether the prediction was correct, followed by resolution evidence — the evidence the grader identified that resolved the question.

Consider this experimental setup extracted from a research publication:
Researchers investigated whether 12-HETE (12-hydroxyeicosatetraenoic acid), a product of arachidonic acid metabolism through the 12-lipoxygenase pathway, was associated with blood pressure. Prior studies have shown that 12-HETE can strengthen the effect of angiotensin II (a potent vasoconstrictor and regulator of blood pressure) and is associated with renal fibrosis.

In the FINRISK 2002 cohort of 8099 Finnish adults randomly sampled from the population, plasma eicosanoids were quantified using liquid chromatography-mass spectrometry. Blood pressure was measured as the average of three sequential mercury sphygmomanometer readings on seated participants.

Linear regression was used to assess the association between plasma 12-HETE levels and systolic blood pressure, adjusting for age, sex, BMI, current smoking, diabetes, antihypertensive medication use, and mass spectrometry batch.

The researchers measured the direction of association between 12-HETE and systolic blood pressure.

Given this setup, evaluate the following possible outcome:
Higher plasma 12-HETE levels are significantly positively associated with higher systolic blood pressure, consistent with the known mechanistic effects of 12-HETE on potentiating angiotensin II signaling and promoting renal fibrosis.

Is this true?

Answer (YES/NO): YES